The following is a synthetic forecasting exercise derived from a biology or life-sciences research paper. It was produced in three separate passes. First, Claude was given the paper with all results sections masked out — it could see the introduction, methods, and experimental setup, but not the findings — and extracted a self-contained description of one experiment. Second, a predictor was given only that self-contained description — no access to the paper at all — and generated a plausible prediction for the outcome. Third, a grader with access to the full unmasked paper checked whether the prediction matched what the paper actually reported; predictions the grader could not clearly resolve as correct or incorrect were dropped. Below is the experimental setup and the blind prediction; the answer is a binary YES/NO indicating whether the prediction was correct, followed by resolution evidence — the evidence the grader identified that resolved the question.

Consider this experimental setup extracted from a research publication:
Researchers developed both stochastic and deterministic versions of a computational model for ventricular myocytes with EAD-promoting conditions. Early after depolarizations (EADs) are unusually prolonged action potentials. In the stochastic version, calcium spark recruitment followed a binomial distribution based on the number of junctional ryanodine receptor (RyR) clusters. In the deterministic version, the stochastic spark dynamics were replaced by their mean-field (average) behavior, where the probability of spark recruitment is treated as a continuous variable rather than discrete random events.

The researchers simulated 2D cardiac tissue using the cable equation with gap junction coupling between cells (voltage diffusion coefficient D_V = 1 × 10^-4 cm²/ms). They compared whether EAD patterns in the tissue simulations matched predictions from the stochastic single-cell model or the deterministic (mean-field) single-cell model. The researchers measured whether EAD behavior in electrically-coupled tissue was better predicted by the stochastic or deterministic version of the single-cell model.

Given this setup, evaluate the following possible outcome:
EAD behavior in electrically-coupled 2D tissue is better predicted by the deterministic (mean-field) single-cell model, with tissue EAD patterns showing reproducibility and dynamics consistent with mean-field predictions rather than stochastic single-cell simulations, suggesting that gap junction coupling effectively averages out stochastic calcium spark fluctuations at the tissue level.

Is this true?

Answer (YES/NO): YES